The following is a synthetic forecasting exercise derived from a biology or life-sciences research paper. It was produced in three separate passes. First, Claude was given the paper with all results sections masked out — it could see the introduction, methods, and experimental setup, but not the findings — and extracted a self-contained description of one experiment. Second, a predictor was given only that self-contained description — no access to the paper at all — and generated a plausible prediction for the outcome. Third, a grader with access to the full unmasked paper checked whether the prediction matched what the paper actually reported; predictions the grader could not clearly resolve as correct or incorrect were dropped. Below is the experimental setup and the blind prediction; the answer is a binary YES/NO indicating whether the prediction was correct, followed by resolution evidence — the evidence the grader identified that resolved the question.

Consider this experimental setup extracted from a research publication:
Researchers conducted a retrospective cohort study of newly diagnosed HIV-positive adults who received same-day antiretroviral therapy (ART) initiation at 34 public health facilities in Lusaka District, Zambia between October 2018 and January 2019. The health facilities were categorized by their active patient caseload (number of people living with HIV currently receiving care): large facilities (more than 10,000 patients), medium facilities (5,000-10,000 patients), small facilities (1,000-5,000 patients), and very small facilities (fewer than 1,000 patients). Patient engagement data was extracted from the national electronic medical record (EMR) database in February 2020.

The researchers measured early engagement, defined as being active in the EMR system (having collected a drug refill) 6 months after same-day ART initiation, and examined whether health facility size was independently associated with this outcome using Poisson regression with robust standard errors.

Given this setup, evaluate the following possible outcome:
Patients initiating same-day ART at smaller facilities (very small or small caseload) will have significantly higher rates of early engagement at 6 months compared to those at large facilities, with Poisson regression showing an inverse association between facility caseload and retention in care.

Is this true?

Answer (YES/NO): YES